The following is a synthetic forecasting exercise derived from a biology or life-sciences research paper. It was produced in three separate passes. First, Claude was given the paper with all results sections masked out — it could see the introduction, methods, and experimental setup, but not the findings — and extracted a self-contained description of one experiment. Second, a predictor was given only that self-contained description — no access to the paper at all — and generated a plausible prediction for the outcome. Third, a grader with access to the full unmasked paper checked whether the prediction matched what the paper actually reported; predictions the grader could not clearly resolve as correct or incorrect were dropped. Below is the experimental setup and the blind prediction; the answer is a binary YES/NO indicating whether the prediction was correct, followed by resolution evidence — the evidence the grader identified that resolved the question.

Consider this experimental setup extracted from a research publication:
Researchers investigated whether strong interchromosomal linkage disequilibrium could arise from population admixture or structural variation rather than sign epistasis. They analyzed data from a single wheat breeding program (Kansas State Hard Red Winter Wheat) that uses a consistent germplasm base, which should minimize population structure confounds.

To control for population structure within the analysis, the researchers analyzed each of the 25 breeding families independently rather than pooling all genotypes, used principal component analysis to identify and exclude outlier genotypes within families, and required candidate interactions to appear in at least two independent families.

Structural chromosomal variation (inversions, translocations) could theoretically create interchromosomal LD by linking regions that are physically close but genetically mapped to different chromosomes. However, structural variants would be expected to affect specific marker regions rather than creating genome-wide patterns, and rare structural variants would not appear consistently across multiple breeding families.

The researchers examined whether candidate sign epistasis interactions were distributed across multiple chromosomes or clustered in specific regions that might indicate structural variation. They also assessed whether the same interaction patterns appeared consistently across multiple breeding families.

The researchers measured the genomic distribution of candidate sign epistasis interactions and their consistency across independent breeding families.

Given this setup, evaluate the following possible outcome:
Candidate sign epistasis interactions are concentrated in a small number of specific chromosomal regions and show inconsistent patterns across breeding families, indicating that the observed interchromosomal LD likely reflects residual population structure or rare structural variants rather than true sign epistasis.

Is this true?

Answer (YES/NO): NO